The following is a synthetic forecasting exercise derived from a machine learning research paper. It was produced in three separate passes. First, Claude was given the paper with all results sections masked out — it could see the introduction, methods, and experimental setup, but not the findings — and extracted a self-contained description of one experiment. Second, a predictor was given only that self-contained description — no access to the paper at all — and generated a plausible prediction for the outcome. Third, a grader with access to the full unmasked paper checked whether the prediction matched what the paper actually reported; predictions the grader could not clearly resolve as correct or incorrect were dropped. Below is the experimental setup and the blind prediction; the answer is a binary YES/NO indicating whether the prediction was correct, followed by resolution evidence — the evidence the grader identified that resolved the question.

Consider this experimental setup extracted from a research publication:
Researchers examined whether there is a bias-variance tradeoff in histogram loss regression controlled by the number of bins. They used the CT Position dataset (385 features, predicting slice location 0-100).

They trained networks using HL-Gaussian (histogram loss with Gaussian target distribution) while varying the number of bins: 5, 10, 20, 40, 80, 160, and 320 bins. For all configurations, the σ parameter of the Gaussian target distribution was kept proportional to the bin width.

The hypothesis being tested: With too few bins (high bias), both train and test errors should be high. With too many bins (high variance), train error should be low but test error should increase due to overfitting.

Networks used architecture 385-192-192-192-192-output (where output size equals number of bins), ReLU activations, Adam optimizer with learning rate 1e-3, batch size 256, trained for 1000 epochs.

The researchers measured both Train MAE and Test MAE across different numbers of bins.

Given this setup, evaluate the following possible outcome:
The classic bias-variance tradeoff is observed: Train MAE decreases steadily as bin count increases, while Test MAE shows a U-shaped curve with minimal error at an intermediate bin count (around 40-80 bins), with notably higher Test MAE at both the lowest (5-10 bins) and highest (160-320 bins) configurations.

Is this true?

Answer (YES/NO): NO